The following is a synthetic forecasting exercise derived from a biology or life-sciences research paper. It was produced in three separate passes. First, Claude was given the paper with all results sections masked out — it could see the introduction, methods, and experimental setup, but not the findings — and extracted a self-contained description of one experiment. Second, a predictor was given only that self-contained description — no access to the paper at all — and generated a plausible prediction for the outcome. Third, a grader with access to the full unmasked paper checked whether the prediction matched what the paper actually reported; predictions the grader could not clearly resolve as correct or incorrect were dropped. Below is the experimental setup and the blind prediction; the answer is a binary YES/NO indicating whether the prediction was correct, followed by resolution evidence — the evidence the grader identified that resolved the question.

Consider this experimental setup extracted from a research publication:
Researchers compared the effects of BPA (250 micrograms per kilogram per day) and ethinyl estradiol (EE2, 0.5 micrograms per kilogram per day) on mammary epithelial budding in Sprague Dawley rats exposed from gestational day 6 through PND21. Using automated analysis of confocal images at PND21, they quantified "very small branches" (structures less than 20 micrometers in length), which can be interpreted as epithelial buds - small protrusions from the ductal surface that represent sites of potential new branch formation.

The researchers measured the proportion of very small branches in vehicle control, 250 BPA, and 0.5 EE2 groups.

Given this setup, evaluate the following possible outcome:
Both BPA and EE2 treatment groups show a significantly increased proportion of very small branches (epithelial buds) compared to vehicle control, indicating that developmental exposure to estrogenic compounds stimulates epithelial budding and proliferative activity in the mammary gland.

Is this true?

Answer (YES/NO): NO